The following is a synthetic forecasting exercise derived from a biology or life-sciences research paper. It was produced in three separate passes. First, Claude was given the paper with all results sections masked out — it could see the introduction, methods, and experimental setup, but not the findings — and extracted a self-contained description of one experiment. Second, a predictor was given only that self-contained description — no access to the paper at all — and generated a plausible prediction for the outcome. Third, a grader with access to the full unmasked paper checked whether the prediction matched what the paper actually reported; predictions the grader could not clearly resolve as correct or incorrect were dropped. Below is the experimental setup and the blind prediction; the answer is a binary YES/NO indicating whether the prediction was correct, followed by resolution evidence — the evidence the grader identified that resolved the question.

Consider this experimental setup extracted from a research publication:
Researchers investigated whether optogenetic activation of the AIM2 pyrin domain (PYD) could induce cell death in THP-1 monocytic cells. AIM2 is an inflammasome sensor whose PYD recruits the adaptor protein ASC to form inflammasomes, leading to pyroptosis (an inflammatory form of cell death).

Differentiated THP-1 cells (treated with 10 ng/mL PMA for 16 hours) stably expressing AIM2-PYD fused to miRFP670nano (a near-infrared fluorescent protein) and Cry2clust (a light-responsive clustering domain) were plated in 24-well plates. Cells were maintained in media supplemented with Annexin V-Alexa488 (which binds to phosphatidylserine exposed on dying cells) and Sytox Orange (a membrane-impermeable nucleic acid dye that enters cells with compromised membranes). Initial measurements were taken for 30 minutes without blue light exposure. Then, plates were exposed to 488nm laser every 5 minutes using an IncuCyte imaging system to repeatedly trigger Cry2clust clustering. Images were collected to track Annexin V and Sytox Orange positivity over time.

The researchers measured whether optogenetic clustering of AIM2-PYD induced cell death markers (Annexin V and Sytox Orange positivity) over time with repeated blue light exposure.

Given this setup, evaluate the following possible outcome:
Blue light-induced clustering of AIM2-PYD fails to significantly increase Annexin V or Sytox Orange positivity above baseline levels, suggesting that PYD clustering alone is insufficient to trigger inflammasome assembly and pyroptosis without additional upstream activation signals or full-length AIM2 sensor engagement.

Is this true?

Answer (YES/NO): NO